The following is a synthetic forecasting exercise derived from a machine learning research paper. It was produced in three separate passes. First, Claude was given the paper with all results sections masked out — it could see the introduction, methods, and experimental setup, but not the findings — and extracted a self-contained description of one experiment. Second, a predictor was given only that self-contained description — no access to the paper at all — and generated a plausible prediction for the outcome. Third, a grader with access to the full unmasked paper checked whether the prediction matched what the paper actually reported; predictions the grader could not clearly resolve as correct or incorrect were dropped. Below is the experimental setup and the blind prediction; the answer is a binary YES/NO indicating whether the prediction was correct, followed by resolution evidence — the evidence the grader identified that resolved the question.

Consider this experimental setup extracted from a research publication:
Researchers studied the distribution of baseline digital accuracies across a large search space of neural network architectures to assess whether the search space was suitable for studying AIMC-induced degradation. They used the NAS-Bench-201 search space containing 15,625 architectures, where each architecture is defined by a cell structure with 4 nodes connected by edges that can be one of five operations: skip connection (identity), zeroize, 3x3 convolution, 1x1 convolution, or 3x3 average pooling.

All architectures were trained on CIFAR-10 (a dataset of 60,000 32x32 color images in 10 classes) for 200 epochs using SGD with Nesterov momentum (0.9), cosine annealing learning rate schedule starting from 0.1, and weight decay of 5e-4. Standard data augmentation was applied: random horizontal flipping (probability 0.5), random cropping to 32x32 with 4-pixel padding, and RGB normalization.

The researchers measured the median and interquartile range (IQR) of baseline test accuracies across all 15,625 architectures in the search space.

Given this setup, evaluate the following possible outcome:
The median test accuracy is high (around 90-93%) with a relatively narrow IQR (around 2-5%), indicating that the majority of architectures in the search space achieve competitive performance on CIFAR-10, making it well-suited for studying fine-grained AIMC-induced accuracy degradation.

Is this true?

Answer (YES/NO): YES